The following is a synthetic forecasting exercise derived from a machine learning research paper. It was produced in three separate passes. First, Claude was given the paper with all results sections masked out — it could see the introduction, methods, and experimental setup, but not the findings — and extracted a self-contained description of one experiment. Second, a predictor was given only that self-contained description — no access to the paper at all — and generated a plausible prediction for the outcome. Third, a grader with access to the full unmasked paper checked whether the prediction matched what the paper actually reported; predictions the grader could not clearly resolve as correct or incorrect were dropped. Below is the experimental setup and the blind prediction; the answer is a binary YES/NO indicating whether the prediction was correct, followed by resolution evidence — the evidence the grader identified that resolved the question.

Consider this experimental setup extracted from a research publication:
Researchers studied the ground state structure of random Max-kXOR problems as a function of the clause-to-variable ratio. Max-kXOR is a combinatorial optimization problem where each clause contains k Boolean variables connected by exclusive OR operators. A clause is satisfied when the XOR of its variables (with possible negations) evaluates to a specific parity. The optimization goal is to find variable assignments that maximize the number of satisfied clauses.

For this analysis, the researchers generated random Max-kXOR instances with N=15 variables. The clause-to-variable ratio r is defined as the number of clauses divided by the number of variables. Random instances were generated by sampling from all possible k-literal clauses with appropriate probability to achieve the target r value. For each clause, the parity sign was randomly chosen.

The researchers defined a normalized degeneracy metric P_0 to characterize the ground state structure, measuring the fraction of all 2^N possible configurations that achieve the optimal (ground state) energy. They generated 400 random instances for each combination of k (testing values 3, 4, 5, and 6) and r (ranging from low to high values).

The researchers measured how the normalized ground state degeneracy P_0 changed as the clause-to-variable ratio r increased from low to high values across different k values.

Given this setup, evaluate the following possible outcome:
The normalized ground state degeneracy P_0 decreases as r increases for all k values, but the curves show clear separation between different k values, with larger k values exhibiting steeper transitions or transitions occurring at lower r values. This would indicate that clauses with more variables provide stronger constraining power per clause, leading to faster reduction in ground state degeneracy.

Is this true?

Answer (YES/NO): NO